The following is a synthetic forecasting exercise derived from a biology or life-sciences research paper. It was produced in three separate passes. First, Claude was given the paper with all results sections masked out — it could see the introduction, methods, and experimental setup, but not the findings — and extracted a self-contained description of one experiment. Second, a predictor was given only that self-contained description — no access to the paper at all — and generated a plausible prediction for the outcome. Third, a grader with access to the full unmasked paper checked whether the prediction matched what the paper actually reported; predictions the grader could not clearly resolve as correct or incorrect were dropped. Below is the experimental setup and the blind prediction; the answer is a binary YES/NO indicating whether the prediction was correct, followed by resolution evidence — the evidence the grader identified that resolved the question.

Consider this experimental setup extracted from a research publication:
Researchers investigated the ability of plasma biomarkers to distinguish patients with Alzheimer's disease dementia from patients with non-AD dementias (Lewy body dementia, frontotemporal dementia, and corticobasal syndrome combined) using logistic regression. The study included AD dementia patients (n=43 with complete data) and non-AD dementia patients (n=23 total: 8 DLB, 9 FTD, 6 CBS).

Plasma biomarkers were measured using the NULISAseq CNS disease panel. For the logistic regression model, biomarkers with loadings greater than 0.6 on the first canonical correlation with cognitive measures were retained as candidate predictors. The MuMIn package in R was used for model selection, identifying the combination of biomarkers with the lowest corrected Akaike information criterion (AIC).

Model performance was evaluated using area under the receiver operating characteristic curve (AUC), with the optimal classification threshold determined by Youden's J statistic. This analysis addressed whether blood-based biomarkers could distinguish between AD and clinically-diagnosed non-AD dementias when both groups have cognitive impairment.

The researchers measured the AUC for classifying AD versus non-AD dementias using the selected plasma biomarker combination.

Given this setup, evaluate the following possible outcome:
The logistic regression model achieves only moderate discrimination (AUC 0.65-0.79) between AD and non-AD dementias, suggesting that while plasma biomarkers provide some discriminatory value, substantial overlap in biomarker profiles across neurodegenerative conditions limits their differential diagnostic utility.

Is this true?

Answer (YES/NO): NO